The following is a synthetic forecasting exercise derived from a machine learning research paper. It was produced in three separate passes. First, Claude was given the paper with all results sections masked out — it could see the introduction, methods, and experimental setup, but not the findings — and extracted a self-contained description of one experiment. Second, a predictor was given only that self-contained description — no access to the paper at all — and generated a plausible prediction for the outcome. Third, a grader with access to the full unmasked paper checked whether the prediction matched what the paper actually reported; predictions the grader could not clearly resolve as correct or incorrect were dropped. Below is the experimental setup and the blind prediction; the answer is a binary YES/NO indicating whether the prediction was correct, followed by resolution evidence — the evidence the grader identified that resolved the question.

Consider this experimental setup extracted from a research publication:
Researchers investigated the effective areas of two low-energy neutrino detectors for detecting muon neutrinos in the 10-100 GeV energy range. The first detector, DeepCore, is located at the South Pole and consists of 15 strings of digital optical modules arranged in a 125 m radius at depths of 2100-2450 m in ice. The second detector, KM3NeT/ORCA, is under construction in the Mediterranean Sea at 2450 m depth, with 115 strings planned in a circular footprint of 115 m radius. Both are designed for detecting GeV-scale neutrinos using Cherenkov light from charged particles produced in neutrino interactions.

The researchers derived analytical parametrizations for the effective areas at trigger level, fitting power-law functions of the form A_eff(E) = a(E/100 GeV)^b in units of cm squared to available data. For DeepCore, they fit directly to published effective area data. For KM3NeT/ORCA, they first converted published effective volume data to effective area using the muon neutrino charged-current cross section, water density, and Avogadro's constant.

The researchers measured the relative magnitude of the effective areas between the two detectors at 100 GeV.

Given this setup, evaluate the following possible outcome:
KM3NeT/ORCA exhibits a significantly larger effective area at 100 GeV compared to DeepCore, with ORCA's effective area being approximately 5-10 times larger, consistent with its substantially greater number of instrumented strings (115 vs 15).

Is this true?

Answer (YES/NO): NO